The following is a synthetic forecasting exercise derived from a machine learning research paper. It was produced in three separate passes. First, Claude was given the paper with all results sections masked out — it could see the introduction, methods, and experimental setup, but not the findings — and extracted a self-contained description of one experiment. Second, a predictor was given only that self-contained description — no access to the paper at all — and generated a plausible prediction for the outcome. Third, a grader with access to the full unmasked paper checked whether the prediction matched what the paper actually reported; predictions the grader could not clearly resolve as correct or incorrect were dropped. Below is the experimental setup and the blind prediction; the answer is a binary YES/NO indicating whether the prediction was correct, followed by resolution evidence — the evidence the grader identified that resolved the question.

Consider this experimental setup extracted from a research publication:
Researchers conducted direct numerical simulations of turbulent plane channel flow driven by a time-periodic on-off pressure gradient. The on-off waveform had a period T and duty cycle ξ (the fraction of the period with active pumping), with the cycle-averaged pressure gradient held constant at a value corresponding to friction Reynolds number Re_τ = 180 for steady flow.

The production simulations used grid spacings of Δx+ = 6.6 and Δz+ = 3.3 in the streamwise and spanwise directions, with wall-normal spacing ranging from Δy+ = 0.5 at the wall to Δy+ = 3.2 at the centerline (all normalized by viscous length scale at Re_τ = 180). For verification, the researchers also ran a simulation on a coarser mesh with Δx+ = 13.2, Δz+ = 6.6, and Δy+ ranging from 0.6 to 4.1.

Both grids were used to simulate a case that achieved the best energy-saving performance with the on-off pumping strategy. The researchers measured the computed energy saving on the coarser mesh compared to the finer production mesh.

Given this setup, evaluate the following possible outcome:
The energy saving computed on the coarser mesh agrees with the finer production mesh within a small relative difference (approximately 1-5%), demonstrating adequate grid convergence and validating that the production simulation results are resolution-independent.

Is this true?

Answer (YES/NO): YES